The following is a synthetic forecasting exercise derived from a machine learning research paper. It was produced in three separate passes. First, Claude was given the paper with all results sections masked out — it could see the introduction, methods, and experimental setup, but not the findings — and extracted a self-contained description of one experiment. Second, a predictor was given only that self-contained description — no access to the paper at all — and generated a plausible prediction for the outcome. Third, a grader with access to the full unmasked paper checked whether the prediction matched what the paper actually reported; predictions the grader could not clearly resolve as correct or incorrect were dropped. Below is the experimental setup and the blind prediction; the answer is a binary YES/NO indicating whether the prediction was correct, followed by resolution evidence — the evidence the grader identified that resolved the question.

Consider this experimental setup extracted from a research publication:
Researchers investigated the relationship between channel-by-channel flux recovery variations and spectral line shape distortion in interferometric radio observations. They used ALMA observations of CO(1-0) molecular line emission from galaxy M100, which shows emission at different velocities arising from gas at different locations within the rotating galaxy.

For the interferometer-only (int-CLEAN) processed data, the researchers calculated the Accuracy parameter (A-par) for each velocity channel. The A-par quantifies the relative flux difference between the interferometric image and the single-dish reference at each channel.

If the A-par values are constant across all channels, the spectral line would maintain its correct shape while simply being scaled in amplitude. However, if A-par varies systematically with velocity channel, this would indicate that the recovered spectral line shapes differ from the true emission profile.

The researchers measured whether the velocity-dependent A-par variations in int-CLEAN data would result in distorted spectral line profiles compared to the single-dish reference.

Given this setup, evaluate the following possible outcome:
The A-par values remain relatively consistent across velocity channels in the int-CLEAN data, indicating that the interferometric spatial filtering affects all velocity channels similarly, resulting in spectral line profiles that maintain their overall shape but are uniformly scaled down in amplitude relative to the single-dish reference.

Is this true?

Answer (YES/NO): NO